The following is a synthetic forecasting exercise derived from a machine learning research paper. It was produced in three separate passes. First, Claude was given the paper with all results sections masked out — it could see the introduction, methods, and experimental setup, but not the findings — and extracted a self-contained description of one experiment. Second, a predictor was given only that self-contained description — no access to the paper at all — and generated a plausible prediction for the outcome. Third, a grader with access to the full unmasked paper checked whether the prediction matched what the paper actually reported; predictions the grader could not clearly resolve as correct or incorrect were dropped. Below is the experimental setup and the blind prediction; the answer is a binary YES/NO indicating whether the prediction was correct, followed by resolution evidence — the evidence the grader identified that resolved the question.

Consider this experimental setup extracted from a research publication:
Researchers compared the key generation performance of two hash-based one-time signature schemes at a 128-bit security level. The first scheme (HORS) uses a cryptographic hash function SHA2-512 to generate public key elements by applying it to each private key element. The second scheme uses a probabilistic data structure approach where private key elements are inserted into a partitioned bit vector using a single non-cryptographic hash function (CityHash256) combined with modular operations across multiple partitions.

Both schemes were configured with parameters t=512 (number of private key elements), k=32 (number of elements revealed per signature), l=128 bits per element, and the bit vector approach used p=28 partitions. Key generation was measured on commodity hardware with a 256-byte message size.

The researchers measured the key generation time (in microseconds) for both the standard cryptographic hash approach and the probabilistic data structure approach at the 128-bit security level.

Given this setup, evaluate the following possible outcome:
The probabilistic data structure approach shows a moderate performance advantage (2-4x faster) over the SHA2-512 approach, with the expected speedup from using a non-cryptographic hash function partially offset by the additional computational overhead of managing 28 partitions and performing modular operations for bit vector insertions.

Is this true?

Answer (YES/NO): NO